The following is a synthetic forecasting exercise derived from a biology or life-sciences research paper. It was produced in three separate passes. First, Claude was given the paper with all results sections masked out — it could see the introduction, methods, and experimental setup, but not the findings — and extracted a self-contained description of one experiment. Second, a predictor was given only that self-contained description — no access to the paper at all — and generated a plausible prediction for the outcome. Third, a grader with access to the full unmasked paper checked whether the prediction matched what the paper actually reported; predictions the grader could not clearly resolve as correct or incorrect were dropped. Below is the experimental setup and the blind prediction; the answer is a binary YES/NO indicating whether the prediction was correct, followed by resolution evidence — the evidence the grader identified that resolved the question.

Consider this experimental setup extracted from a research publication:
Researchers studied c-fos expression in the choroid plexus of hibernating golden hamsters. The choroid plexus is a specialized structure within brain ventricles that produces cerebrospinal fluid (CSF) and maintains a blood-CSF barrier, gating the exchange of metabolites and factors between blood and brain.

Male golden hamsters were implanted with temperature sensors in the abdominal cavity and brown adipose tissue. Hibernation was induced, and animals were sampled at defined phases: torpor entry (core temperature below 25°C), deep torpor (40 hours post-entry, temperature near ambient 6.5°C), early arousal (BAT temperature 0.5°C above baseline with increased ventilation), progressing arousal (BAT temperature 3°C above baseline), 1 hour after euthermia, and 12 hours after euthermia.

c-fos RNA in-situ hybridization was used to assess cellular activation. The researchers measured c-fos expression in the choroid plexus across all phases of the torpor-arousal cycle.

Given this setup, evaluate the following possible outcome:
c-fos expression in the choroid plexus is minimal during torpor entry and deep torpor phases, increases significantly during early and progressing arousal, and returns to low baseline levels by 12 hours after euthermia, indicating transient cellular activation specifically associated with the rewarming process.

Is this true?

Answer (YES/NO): NO